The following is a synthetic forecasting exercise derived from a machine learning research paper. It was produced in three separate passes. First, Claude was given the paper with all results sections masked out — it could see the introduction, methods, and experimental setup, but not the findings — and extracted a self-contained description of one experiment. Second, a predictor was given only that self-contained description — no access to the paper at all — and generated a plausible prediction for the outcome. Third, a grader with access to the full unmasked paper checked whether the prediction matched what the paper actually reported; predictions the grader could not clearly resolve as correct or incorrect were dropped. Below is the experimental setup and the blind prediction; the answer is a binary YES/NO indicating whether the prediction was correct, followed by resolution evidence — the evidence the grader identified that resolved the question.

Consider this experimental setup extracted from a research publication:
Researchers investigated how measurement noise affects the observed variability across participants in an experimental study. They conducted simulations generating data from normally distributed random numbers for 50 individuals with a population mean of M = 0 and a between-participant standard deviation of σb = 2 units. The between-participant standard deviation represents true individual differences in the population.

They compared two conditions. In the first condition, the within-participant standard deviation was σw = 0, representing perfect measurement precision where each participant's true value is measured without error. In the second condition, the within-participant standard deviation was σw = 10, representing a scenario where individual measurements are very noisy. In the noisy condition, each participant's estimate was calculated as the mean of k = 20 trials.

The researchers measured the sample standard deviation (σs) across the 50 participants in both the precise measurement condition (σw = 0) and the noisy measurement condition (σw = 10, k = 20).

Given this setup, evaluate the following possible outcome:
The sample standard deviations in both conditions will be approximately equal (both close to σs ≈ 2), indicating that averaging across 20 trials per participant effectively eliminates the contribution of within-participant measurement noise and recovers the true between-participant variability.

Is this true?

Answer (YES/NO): NO